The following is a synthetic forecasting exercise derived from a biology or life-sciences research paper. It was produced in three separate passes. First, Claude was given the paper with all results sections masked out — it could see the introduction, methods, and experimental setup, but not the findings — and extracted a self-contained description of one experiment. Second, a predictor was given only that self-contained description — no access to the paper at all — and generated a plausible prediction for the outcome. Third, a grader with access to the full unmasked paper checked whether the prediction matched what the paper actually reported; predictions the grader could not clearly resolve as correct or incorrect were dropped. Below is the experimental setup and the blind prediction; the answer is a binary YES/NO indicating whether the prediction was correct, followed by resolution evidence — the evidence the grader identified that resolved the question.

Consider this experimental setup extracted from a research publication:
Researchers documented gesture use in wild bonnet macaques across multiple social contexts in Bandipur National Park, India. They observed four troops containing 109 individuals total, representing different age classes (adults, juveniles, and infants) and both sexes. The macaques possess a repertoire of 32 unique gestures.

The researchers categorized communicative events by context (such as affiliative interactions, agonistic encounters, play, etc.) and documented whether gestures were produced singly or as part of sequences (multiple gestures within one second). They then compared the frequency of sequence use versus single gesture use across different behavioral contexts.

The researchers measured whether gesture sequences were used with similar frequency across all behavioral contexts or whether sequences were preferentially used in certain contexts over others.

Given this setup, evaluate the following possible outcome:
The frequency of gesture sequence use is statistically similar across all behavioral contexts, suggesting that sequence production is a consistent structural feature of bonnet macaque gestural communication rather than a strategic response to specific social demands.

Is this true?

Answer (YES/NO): NO